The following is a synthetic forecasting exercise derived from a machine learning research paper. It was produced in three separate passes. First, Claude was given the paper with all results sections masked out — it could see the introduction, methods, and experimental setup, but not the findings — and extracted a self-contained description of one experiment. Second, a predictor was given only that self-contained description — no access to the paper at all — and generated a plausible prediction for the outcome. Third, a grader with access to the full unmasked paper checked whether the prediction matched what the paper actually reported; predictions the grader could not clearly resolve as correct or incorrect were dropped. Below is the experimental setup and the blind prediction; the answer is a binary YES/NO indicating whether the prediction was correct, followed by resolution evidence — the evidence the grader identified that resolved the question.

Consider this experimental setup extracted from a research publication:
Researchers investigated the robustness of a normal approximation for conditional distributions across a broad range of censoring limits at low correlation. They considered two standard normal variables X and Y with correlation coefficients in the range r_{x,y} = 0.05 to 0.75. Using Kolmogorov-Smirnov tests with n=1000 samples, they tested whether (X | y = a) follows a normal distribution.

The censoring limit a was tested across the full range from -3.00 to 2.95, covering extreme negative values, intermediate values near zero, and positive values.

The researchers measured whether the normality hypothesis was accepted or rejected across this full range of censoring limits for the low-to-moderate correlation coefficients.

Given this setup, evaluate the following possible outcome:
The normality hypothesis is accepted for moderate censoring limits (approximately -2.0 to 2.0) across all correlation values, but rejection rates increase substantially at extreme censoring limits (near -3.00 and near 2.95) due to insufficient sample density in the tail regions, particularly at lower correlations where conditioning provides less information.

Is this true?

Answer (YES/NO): NO